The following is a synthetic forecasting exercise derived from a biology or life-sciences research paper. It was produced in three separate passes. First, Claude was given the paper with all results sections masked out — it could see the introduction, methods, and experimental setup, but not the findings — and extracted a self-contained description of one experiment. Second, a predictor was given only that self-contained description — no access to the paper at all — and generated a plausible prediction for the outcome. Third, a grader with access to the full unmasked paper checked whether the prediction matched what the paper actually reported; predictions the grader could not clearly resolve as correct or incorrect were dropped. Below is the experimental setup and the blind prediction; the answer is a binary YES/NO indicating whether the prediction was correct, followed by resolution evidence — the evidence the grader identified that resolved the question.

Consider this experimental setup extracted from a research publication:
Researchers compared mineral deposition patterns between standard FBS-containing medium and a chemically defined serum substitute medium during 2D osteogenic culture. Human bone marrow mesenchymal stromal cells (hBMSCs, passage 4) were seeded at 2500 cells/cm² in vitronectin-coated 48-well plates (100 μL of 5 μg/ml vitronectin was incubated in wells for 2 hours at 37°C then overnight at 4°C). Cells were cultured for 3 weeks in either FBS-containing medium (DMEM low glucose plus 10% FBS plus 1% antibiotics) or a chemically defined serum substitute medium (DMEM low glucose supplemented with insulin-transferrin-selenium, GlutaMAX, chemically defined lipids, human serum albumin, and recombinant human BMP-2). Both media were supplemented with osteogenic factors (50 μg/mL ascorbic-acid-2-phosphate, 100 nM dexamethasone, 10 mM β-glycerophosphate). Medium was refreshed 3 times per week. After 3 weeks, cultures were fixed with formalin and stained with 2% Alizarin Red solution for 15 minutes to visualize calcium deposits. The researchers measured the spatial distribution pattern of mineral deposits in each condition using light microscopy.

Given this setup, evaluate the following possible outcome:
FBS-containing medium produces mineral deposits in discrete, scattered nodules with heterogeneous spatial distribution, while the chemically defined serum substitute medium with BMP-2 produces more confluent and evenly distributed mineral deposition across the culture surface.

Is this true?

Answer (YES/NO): NO